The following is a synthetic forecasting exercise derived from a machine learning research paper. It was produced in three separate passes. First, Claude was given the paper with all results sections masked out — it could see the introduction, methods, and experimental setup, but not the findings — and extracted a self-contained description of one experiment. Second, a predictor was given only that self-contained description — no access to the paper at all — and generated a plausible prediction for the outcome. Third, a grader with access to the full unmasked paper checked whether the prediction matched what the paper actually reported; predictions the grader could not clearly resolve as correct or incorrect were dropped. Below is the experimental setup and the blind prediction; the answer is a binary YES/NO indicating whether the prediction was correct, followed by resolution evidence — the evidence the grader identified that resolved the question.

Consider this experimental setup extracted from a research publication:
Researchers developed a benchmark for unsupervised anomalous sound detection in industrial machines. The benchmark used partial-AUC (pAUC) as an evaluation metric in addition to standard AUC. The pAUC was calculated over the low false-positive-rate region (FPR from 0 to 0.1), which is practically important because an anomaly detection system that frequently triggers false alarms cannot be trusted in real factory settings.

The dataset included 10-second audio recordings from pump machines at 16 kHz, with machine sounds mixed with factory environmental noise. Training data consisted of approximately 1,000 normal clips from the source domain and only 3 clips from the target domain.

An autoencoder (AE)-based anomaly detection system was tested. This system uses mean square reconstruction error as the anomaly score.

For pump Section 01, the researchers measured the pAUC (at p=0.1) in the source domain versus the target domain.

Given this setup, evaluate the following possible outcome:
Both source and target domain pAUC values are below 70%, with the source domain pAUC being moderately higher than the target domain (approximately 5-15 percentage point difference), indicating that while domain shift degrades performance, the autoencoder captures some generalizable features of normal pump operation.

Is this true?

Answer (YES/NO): YES